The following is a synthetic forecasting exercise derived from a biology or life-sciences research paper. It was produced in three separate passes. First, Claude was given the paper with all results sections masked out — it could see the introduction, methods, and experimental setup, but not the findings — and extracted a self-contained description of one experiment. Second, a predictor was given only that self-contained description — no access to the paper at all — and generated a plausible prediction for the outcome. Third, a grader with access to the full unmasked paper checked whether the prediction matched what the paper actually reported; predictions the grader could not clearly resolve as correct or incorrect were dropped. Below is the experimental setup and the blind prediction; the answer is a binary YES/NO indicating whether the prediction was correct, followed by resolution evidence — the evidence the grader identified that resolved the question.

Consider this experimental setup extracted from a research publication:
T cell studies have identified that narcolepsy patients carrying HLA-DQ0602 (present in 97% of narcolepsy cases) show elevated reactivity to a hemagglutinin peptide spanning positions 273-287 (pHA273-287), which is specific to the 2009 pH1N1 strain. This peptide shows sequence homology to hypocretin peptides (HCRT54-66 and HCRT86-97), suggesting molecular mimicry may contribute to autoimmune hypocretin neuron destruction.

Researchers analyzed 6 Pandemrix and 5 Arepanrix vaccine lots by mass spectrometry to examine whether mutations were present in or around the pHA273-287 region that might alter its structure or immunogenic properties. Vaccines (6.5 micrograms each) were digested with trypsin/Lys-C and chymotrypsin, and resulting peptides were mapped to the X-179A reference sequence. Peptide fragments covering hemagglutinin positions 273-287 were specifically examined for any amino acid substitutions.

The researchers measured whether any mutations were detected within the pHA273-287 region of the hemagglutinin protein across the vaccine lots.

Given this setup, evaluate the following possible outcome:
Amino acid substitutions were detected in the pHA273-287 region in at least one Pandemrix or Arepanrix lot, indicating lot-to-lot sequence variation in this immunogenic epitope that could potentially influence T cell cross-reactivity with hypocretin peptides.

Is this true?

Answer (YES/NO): NO